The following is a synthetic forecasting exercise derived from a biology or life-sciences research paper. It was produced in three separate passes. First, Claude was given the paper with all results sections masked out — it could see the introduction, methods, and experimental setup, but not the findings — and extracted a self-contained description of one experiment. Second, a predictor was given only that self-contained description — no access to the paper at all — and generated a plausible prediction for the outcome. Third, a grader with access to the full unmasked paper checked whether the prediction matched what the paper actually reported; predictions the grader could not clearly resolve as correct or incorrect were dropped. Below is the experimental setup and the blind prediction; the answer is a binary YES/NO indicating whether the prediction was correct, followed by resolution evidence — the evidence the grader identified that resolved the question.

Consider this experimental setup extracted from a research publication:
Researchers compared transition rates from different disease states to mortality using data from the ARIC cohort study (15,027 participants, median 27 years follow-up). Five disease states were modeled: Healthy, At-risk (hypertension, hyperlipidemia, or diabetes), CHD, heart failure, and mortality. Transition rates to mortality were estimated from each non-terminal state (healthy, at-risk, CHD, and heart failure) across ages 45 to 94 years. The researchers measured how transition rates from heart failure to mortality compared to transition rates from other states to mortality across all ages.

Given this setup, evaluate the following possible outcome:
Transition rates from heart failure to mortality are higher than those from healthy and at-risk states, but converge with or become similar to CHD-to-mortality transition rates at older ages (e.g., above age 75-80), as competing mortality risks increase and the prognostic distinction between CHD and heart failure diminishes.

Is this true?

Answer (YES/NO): NO